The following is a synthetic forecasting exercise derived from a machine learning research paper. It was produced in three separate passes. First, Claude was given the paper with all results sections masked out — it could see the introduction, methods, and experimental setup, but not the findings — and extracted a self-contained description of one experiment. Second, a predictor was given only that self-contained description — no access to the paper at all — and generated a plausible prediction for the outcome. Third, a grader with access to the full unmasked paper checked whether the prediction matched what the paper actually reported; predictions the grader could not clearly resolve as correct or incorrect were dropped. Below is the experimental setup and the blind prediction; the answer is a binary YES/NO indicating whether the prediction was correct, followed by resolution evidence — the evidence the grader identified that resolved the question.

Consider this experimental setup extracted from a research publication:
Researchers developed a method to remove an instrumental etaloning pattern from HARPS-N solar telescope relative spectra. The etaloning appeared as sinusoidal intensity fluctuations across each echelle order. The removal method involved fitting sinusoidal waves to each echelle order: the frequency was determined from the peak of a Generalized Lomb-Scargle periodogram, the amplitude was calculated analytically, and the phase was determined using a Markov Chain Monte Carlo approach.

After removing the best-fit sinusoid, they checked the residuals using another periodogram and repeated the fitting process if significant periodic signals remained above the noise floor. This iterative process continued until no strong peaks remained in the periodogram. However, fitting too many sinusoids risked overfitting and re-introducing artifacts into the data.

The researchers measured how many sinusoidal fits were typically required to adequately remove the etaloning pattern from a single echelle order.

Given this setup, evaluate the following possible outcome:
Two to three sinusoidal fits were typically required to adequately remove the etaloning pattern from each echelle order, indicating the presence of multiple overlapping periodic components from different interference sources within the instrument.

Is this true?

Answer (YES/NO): NO